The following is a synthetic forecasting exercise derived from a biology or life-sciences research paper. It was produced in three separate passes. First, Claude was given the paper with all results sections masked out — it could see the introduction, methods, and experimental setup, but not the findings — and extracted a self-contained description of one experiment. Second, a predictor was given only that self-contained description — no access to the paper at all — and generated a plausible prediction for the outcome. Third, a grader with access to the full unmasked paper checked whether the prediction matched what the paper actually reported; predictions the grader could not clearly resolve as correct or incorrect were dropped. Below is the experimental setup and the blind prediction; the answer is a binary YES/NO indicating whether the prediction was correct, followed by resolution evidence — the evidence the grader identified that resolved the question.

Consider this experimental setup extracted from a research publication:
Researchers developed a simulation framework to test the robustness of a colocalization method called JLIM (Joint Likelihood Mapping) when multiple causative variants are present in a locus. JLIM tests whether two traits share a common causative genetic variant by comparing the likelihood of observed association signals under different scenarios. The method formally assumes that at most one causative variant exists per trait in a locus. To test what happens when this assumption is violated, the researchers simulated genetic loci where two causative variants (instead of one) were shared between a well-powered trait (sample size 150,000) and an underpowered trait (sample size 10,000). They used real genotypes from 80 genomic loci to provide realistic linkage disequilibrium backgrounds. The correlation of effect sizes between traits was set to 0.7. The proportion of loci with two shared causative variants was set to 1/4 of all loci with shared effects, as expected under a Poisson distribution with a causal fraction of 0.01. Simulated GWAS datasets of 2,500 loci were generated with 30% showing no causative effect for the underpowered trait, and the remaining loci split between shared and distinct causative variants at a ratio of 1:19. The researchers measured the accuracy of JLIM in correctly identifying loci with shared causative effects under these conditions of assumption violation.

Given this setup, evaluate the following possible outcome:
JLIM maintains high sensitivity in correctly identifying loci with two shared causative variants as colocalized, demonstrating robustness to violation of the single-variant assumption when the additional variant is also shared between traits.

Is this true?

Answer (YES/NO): YES